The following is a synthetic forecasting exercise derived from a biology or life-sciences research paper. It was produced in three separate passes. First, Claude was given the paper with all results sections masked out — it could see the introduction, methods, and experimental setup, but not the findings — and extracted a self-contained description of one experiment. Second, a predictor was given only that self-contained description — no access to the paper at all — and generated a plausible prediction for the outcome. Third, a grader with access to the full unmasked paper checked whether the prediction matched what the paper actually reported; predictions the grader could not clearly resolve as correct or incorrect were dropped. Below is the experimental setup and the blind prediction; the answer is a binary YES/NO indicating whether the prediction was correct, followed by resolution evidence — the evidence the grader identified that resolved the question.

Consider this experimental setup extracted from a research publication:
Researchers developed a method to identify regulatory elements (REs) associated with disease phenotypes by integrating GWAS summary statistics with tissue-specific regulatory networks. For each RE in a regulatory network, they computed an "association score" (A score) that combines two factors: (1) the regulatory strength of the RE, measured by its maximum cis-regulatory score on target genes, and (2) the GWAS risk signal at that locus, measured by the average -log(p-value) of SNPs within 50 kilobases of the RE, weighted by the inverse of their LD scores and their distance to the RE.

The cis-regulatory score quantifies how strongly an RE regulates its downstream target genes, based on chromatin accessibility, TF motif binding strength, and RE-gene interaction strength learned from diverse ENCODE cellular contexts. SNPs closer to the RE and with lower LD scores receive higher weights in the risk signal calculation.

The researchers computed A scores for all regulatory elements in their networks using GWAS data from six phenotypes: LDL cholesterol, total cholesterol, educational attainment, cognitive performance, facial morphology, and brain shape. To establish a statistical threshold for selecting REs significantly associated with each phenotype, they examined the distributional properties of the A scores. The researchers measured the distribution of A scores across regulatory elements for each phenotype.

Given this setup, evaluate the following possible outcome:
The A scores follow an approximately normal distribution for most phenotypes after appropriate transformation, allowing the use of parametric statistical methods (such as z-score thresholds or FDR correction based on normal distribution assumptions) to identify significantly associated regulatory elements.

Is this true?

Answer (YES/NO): NO